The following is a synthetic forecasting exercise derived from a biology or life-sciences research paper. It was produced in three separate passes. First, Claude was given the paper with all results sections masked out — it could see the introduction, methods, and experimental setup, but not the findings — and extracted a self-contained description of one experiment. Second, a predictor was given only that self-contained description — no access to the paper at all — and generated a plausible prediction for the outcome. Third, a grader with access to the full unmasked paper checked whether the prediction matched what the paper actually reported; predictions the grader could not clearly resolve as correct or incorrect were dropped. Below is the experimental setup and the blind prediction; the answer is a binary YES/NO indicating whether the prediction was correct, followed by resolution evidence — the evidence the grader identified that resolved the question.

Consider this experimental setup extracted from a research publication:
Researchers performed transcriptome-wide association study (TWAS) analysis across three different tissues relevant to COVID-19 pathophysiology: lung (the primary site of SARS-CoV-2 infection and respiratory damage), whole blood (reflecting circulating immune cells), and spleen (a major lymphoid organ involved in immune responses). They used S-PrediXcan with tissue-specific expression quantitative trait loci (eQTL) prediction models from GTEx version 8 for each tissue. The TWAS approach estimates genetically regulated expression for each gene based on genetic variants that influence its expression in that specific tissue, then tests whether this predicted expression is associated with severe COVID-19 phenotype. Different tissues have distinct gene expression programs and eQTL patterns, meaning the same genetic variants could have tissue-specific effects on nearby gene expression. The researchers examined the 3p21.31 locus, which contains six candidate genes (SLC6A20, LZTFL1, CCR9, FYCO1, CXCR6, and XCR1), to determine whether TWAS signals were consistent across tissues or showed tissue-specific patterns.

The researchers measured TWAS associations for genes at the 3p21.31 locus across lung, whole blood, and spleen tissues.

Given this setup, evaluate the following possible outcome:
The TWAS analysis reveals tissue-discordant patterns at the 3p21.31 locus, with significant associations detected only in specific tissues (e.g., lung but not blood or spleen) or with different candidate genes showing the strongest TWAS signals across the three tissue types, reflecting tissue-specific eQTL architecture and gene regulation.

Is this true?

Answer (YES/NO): YES